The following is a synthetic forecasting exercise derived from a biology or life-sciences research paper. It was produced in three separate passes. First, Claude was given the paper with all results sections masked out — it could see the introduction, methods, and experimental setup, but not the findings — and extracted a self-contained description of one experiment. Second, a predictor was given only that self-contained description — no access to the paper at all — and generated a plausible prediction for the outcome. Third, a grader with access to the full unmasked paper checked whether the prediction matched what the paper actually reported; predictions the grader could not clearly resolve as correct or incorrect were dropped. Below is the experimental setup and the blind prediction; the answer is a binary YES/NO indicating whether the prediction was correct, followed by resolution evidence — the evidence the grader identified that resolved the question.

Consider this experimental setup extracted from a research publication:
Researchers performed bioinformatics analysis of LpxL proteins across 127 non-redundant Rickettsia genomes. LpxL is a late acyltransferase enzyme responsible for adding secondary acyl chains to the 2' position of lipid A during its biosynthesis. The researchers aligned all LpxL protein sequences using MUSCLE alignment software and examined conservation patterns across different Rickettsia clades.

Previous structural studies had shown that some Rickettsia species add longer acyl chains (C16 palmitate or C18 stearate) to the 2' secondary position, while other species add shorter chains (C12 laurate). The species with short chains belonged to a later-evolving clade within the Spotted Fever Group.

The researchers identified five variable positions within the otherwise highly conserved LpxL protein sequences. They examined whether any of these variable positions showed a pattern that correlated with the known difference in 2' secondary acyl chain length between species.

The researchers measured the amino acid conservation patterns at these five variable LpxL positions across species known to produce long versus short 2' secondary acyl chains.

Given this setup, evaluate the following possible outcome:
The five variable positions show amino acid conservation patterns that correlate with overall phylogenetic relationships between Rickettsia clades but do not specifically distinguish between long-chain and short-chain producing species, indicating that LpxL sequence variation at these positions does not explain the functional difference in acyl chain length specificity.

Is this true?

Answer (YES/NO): NO